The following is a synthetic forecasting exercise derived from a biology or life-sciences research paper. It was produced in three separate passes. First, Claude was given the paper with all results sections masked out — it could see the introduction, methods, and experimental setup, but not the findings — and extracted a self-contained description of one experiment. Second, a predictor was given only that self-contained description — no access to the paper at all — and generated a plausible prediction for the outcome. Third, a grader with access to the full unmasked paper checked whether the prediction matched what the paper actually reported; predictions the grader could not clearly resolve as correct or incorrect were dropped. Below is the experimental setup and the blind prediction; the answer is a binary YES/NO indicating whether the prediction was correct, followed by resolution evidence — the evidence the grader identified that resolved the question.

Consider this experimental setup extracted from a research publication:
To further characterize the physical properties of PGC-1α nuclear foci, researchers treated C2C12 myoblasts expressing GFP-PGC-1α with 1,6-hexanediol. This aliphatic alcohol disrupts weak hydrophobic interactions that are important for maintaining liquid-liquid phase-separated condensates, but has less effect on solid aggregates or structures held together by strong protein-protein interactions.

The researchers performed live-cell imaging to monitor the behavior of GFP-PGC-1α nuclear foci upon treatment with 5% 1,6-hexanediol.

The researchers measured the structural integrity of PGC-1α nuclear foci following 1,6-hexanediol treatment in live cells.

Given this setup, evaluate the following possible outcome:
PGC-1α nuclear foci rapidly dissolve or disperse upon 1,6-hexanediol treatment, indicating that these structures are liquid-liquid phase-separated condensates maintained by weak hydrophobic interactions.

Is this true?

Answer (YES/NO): YES